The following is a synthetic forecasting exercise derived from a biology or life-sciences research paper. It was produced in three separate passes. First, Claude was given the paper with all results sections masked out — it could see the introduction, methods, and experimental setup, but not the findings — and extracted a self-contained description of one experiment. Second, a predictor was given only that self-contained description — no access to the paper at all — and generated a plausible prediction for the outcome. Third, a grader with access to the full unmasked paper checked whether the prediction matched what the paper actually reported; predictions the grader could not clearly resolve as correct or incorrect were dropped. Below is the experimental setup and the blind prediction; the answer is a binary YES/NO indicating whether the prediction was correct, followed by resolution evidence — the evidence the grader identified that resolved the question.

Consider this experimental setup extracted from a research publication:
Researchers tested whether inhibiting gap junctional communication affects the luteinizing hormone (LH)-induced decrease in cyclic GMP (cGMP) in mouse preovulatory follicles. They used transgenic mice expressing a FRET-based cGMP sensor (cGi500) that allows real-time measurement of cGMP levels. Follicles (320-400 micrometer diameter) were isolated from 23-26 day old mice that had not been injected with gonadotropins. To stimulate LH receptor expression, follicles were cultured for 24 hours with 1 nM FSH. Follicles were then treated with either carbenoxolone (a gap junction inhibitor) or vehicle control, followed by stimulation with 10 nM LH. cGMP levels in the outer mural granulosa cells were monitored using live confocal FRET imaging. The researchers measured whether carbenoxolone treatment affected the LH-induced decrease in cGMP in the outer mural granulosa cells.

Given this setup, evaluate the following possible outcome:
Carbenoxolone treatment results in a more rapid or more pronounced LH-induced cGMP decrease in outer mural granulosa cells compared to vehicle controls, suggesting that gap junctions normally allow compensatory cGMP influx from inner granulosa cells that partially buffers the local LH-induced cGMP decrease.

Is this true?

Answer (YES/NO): NO